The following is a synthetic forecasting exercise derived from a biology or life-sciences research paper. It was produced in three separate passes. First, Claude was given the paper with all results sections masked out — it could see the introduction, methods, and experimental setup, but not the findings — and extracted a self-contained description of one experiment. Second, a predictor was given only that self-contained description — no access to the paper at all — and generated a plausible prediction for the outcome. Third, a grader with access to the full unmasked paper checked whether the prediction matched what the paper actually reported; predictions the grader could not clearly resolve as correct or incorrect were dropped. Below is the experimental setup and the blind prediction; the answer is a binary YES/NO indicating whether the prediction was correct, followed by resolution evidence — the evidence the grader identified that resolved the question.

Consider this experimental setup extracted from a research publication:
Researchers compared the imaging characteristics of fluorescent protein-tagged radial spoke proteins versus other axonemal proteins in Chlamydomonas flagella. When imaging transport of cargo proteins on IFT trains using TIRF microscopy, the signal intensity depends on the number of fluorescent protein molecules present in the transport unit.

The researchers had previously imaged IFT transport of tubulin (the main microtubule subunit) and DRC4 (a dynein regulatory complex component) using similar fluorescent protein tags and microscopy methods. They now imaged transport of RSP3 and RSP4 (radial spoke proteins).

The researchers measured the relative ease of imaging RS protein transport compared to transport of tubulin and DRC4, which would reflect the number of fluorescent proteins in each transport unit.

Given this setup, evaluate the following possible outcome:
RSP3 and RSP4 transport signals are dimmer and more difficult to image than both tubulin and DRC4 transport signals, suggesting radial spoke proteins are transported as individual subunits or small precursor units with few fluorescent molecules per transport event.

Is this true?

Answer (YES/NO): YES